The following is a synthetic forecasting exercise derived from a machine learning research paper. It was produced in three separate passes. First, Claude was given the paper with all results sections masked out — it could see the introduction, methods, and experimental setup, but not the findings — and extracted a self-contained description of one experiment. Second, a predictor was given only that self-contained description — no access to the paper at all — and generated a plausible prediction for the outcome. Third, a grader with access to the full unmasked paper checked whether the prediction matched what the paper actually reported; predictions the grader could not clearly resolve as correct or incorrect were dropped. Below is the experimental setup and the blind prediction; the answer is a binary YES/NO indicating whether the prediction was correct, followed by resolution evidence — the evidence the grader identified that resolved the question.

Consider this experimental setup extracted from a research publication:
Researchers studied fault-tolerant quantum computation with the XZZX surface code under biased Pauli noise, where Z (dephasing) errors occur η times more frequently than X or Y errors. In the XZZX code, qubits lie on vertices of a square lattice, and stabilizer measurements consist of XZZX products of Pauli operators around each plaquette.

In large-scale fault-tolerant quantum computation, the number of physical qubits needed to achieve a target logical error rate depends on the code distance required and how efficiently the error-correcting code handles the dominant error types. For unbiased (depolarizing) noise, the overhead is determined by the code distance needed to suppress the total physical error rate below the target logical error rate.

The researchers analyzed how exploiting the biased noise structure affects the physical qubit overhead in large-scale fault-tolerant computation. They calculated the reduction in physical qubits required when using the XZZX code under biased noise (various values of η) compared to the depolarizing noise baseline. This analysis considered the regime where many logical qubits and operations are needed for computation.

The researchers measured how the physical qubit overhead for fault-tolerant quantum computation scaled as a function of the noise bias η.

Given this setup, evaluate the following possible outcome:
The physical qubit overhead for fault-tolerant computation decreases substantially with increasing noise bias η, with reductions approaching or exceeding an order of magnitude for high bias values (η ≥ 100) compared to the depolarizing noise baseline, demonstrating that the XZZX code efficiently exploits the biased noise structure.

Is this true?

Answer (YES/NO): NO